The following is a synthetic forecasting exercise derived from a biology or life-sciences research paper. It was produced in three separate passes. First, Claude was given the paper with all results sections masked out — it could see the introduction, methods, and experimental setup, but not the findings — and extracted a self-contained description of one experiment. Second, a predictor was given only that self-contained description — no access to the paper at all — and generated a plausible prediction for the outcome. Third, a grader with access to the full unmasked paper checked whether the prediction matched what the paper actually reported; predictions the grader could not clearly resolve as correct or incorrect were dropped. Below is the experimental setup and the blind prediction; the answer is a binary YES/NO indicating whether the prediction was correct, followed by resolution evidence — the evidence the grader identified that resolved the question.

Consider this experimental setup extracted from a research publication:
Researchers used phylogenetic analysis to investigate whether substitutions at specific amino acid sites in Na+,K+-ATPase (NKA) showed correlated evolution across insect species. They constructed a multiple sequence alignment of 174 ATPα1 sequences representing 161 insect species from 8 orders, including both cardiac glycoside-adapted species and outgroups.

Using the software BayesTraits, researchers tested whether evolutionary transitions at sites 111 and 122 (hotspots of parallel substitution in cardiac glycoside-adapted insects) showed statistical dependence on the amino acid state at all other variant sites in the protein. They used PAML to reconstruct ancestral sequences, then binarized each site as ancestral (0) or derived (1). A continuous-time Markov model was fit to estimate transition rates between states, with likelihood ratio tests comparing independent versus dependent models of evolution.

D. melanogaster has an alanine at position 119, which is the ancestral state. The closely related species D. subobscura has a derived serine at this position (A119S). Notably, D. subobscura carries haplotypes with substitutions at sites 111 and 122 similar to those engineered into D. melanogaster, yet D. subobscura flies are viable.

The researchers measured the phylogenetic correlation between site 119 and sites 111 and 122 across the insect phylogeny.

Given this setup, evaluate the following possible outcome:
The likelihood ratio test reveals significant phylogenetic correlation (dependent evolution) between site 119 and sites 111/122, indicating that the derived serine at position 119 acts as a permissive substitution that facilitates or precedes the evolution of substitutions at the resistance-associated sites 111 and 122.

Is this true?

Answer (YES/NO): YES